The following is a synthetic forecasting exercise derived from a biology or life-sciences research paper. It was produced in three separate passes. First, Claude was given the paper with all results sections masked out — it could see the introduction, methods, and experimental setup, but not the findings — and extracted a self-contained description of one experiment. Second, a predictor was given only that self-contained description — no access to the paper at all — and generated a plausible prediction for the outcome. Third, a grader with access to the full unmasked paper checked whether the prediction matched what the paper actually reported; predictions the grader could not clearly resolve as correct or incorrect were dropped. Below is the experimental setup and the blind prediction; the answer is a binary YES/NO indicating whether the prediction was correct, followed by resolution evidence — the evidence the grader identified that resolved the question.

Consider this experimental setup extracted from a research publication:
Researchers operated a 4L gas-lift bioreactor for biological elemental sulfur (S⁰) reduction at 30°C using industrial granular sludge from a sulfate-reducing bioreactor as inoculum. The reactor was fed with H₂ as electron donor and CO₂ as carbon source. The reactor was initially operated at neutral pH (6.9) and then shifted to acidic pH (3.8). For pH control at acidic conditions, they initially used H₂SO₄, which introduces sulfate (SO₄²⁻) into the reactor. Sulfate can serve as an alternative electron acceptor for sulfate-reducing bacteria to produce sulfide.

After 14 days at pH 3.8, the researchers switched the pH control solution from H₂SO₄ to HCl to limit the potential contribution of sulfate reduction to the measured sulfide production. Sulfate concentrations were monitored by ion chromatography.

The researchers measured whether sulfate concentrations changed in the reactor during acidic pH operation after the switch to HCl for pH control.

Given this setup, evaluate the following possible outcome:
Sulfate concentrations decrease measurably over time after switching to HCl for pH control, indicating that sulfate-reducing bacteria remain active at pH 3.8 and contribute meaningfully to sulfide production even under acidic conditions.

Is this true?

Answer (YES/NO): YES